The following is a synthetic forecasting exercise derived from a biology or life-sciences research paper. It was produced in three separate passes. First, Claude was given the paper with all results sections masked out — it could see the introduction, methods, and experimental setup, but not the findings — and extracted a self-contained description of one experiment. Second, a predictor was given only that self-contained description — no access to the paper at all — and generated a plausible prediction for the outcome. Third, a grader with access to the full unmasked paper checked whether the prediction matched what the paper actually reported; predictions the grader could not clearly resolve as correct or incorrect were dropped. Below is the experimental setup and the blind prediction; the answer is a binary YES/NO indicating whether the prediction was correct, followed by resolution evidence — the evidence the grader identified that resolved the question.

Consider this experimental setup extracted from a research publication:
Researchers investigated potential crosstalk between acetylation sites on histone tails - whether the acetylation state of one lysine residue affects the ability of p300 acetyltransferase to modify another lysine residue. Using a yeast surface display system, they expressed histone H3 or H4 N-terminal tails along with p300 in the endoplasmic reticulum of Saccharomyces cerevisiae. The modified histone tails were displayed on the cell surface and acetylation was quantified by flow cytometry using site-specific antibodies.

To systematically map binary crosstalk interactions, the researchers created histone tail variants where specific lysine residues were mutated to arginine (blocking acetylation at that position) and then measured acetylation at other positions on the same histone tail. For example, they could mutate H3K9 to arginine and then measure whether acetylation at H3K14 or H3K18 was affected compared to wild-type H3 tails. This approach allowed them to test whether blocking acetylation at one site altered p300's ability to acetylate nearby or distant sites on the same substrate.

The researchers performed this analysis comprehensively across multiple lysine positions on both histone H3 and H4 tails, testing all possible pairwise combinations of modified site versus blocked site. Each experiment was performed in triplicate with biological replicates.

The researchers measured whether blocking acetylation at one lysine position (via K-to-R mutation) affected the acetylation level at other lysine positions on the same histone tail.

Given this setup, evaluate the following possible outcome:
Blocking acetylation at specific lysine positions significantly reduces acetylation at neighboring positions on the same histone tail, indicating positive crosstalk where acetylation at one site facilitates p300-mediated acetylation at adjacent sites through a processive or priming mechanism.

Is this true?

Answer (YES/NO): YES